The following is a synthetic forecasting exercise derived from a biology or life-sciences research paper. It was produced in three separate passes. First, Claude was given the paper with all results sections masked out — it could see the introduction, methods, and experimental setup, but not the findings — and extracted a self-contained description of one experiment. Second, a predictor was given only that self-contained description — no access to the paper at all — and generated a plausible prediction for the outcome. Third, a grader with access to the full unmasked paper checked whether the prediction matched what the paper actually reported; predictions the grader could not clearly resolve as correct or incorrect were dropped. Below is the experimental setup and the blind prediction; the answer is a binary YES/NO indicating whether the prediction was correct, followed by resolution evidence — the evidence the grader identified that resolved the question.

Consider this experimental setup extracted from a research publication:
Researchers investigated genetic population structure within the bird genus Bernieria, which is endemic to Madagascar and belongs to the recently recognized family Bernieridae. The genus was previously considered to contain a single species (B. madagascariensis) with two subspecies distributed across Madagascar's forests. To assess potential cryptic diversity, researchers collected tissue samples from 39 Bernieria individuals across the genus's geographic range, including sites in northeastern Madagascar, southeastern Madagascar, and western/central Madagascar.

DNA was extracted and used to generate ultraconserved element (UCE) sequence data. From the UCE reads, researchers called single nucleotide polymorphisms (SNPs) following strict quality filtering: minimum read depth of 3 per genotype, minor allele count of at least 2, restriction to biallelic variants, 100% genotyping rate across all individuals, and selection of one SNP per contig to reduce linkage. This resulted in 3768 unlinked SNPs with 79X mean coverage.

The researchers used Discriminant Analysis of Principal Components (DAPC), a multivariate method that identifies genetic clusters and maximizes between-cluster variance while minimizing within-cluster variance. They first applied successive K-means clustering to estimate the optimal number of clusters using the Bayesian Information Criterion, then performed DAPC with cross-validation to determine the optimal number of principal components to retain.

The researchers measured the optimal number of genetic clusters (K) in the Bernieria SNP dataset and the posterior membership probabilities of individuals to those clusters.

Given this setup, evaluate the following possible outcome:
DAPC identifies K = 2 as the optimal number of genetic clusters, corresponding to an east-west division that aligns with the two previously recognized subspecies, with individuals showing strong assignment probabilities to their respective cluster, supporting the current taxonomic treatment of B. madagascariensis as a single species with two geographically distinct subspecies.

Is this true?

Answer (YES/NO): NO